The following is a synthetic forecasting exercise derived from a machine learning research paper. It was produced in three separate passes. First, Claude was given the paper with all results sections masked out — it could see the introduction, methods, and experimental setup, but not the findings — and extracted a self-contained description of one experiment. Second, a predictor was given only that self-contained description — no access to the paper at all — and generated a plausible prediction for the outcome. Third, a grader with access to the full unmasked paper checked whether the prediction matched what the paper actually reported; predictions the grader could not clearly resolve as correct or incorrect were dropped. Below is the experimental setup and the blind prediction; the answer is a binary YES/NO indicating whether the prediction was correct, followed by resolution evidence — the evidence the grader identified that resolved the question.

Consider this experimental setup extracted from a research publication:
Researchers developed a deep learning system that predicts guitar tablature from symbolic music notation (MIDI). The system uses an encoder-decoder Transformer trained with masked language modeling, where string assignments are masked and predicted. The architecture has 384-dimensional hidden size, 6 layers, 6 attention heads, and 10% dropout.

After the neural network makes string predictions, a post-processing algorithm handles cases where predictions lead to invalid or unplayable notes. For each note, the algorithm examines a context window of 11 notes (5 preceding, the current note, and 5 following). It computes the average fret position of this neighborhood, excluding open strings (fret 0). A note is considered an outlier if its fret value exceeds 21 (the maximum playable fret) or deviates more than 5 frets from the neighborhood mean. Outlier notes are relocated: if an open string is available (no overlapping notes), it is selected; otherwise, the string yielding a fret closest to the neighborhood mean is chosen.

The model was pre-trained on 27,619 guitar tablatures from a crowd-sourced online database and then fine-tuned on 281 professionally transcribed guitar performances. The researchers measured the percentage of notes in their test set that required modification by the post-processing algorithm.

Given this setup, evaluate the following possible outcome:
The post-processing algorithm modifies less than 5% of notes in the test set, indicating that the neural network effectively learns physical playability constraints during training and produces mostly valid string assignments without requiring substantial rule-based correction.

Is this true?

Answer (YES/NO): YES